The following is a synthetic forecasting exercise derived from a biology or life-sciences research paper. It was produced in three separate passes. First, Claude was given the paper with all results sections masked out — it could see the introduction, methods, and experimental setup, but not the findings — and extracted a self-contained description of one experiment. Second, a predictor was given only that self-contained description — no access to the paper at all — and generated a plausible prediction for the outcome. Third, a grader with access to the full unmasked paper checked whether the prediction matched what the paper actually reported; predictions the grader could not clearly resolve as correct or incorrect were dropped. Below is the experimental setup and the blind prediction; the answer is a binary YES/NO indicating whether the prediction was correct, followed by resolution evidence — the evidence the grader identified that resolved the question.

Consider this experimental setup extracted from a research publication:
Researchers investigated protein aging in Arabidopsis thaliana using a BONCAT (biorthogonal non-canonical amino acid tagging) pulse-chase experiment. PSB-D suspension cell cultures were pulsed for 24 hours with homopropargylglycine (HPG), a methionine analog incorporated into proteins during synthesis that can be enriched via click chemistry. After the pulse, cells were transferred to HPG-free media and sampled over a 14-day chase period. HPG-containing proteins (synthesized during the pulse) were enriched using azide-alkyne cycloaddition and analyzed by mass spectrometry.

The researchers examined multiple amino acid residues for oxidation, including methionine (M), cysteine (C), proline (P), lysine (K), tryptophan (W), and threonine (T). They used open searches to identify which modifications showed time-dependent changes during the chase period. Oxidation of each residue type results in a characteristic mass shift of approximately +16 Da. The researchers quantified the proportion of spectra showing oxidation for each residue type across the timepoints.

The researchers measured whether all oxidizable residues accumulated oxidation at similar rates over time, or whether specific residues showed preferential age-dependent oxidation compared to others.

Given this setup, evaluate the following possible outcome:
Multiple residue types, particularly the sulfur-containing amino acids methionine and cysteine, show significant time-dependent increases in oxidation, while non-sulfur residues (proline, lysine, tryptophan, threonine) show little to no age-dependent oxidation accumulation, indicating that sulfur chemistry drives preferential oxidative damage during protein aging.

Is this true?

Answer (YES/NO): YES